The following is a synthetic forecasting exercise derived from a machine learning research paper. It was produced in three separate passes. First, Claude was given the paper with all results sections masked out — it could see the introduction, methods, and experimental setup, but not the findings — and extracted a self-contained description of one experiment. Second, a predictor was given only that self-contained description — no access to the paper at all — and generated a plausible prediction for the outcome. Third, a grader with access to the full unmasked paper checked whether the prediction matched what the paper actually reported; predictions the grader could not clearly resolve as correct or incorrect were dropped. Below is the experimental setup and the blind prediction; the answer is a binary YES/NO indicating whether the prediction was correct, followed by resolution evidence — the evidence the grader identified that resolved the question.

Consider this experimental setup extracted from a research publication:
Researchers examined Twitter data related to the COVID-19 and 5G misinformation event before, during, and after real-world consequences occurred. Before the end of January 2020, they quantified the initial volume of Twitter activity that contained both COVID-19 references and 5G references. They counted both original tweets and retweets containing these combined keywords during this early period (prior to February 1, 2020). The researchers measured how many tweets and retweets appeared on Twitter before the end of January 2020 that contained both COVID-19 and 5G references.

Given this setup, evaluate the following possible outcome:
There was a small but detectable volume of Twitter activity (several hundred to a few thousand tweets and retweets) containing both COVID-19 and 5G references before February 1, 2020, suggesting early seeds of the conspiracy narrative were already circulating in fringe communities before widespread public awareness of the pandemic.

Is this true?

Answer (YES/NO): YES